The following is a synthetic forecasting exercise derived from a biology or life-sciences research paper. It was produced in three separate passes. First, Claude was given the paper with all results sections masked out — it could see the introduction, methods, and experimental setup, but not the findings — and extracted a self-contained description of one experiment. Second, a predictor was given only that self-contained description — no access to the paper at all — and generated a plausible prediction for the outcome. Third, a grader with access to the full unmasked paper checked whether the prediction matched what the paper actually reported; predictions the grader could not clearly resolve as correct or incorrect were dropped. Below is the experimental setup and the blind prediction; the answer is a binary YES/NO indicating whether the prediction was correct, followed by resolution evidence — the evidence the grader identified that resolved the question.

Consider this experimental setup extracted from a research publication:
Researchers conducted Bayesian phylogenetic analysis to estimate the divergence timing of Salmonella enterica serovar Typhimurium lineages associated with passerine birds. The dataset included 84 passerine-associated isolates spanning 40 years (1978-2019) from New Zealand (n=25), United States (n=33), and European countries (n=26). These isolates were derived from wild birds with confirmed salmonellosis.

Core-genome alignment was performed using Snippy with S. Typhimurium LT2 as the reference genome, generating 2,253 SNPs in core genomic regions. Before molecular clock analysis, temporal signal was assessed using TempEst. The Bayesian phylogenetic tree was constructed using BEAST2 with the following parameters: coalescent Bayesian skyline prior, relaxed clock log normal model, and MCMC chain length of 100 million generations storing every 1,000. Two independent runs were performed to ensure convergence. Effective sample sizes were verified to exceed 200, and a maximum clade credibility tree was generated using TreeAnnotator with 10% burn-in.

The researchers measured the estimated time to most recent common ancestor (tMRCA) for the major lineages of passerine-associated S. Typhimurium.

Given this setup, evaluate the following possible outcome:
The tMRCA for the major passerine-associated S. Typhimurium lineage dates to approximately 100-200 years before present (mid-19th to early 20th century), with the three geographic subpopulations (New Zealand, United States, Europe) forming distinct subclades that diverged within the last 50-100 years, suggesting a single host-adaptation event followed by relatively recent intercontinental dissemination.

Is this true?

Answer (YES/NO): NO